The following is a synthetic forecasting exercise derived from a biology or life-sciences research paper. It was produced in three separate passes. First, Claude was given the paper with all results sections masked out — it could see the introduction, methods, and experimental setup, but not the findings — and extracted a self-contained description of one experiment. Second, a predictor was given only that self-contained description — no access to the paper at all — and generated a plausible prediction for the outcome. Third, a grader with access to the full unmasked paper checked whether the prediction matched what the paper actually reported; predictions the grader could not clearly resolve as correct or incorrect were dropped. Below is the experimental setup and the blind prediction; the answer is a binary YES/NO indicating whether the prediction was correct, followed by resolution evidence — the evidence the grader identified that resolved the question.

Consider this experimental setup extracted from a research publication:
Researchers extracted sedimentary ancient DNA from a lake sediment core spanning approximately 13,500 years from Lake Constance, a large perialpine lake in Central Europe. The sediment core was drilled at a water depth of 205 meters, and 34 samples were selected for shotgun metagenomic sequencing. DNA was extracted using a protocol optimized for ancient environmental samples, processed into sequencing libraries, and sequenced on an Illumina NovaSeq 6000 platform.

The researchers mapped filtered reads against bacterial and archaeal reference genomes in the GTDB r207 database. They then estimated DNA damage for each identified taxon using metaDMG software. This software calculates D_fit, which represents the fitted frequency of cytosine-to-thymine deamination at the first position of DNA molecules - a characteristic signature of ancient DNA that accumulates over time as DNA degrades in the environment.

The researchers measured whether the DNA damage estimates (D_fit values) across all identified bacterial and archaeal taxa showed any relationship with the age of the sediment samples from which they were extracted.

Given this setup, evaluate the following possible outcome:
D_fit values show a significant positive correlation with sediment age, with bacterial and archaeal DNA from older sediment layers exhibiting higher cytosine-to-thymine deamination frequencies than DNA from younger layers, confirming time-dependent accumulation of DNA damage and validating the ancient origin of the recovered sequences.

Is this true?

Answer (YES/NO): YES